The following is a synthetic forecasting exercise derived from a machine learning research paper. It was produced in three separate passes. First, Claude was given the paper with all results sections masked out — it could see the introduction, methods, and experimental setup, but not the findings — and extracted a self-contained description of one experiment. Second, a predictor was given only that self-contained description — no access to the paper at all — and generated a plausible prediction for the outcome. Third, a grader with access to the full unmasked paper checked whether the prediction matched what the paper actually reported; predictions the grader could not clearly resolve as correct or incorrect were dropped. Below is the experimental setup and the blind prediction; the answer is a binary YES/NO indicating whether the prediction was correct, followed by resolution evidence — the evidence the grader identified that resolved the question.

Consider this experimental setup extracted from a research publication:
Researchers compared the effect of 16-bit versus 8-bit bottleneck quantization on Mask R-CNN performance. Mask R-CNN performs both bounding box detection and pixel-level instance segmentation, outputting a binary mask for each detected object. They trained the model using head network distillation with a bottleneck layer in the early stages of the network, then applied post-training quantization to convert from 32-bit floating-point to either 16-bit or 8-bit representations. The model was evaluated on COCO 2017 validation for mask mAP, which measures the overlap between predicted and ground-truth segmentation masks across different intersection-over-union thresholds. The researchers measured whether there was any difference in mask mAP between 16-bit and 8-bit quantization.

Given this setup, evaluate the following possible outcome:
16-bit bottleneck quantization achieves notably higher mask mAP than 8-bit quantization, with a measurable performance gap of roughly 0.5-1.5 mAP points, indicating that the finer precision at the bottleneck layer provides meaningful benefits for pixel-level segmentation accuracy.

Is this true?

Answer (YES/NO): NO